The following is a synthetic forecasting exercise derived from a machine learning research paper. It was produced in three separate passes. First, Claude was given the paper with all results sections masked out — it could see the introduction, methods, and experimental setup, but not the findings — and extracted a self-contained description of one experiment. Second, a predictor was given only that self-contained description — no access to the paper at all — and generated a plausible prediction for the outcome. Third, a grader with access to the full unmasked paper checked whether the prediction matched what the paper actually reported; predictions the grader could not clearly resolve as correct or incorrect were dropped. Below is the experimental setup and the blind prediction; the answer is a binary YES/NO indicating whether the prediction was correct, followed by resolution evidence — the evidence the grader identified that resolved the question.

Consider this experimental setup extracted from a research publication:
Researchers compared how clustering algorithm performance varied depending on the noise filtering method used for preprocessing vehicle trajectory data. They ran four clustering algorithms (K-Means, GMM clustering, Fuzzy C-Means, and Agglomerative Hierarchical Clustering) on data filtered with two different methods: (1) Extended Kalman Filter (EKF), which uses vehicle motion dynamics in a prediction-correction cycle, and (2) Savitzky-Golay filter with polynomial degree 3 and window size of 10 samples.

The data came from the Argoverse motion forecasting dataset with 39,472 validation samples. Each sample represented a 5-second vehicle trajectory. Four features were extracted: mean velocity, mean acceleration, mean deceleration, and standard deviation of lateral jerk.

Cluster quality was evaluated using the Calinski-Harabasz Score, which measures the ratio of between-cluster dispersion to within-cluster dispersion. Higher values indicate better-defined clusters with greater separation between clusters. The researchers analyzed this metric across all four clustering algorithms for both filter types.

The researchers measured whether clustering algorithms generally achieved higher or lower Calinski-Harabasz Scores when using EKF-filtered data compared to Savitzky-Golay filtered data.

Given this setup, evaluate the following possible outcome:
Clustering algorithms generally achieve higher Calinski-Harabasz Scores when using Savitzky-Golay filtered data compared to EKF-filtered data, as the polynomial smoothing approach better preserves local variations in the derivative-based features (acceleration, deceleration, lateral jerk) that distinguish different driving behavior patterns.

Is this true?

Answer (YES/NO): NO